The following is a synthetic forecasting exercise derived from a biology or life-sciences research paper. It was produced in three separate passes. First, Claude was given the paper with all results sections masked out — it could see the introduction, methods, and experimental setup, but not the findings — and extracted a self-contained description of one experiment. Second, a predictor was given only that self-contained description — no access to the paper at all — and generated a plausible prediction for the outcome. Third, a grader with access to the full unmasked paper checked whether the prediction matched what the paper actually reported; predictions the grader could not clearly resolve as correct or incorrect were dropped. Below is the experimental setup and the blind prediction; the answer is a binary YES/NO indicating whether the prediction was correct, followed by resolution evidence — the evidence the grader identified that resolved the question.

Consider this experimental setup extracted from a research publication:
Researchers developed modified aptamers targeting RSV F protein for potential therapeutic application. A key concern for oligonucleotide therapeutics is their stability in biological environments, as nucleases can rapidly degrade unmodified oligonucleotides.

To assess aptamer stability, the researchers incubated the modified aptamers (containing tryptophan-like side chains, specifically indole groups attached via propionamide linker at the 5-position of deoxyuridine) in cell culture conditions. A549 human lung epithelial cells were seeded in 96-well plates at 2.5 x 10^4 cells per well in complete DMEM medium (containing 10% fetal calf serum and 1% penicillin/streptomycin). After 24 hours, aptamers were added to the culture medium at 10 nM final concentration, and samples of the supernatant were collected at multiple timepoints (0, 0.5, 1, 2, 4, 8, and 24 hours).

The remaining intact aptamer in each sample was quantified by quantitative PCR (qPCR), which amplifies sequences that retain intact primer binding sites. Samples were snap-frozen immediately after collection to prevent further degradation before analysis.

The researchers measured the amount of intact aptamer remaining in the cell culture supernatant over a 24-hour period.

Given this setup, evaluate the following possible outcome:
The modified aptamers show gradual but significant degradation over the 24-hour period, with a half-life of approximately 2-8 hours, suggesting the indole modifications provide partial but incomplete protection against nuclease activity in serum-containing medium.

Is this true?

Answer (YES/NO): NO